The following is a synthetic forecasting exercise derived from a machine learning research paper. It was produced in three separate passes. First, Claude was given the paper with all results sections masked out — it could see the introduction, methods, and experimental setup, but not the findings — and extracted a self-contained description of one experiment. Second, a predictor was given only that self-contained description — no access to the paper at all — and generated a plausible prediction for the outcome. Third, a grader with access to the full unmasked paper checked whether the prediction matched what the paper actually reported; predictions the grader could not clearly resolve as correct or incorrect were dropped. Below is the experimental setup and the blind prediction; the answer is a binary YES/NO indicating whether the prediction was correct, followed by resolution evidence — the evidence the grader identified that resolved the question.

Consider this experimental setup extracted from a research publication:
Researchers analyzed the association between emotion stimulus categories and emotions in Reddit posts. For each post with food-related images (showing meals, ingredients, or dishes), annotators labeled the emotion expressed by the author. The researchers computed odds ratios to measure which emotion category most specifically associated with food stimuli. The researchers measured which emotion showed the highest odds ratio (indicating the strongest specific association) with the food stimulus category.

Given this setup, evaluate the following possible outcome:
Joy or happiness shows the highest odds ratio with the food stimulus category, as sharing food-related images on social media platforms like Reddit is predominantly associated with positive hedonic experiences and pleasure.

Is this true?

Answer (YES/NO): NO